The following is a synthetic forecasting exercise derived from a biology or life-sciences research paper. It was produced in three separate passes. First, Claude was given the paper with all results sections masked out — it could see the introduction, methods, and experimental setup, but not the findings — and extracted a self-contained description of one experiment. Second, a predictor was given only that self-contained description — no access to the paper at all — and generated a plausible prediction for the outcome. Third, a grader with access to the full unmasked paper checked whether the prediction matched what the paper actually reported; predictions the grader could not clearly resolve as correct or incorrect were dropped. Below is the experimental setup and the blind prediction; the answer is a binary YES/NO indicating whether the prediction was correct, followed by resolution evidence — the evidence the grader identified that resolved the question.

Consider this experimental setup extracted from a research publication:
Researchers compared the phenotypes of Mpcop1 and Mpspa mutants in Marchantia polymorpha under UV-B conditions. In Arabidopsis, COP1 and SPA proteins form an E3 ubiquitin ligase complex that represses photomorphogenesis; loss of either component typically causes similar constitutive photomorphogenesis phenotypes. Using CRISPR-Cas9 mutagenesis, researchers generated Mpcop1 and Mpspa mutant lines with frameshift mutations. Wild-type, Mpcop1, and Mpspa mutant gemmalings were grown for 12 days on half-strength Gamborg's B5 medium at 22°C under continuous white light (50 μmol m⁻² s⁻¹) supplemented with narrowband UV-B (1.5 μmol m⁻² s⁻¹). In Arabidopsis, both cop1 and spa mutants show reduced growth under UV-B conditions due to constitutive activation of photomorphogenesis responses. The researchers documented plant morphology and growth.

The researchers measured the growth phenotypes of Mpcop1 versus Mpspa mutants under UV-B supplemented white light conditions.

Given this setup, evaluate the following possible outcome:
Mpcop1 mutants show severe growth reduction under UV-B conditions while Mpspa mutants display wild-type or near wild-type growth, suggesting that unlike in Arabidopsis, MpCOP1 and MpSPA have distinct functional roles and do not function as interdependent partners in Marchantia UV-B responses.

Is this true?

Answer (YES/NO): YES